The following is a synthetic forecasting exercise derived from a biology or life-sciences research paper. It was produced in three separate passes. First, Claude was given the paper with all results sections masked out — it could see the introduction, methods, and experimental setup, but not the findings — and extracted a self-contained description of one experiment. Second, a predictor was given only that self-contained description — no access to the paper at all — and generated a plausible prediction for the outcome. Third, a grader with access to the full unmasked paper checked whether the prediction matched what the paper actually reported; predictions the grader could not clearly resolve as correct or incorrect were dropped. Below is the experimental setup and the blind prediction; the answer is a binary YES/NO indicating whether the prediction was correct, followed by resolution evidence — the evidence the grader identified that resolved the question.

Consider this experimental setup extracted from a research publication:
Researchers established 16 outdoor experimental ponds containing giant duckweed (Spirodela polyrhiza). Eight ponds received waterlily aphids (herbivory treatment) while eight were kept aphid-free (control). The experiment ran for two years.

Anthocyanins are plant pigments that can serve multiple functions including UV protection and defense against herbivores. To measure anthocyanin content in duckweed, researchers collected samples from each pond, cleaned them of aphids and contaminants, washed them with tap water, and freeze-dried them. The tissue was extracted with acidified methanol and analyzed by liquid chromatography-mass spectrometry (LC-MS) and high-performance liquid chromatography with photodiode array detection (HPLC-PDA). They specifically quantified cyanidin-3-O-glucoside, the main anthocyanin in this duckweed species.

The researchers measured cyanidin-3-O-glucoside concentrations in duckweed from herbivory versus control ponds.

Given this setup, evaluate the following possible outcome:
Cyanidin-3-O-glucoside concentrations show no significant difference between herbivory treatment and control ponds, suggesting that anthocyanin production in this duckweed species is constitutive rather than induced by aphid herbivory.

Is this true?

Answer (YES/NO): NO